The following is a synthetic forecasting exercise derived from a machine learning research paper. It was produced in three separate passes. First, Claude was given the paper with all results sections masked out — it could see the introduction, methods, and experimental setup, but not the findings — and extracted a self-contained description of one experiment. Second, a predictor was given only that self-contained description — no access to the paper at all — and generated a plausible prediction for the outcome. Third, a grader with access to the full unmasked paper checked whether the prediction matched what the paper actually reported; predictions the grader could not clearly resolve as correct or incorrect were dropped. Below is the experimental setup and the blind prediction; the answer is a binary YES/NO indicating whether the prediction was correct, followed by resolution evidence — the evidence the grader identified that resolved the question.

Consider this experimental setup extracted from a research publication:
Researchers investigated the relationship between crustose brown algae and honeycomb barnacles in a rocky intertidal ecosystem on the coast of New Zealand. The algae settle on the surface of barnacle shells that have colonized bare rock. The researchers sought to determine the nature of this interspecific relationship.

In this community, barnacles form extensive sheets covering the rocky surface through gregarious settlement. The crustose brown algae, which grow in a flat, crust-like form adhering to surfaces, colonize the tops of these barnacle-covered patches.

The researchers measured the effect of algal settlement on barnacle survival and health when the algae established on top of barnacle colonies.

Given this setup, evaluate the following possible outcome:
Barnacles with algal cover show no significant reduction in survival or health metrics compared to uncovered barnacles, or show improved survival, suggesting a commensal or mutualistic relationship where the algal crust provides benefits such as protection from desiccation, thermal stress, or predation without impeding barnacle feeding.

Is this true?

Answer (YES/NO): YES